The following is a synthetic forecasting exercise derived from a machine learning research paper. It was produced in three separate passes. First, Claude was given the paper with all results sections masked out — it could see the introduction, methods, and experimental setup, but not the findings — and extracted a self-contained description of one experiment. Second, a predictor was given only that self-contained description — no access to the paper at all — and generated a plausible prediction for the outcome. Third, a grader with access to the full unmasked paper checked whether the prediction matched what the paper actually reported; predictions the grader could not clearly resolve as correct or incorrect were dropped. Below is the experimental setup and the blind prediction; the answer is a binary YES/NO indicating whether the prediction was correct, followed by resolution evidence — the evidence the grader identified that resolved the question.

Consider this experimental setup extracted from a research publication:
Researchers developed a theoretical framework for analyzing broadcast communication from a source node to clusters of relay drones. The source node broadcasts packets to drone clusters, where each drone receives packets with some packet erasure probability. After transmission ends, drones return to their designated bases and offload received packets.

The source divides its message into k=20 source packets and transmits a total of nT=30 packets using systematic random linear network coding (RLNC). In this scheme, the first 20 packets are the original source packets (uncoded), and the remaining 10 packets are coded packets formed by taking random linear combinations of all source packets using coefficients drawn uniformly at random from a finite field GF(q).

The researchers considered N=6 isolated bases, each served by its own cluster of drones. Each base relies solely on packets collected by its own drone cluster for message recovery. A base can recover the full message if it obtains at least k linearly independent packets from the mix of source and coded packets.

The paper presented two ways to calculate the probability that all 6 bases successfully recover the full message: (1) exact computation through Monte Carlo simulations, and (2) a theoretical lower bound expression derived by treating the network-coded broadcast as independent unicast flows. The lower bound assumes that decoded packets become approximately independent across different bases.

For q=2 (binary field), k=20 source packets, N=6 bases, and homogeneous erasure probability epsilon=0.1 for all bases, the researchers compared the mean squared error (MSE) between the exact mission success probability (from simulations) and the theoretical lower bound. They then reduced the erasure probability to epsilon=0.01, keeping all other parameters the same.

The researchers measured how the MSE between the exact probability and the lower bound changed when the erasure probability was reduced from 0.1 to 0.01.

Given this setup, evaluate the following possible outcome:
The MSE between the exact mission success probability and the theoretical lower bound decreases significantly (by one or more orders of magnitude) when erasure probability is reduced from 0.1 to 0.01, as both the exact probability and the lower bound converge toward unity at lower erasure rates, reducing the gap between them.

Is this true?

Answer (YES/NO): YES